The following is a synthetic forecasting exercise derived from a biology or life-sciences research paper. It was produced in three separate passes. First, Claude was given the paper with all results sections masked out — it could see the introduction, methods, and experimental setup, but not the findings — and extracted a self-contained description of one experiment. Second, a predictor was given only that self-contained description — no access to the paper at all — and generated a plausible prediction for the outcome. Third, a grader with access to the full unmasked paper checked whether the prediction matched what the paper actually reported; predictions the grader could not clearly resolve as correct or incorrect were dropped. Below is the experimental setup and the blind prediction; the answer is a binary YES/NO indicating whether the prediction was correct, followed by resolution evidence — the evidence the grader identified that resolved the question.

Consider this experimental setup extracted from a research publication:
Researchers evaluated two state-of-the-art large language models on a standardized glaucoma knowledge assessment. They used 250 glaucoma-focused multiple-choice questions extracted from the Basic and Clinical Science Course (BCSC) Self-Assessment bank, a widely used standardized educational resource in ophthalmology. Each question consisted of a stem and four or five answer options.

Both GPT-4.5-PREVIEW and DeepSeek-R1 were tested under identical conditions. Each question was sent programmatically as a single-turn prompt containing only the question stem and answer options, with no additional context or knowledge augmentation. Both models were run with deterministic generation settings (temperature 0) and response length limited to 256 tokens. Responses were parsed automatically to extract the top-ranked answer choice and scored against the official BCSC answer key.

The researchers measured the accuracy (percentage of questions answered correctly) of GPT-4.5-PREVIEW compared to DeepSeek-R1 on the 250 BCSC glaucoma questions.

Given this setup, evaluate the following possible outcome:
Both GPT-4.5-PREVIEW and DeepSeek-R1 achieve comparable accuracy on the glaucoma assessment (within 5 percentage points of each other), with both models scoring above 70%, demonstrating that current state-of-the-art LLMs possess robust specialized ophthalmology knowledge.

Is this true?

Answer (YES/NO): NO